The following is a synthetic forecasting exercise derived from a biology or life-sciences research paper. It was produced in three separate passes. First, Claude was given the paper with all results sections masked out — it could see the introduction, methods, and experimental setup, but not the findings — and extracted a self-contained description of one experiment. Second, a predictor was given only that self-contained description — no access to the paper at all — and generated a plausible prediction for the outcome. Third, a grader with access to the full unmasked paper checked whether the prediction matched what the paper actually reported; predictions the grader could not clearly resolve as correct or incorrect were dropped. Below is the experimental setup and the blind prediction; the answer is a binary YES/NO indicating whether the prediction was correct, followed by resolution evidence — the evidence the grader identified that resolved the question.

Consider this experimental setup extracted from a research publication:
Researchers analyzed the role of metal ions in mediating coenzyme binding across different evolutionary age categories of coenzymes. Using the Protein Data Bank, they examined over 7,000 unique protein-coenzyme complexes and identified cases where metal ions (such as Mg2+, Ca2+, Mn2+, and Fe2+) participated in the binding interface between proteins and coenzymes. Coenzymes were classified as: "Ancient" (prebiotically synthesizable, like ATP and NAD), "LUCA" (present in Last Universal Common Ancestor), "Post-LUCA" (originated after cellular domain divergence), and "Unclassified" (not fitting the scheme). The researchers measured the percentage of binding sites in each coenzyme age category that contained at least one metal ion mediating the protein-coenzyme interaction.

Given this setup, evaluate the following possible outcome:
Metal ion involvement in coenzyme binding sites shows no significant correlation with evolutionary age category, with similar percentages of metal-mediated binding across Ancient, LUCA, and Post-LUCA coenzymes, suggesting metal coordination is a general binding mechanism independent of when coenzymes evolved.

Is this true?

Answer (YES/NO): NO